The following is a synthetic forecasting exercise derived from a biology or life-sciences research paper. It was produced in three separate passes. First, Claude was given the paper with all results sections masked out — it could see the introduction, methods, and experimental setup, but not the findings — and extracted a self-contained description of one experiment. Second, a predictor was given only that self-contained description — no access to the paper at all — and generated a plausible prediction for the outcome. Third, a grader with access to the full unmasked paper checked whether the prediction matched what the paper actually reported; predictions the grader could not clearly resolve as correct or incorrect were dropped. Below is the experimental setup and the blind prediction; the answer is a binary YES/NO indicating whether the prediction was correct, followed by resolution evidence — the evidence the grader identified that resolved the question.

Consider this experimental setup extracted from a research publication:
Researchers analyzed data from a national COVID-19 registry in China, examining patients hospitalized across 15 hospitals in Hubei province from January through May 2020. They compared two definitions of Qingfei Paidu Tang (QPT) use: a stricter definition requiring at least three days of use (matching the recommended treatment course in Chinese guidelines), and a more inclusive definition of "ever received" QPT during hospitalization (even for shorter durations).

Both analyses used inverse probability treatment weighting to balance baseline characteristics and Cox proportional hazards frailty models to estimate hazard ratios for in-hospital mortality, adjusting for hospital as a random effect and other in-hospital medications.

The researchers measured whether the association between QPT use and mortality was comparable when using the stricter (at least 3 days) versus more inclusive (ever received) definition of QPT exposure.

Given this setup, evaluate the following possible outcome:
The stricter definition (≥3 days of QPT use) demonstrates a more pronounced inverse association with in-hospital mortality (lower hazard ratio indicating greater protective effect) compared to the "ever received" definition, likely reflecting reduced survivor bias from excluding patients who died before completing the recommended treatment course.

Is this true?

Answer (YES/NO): NO